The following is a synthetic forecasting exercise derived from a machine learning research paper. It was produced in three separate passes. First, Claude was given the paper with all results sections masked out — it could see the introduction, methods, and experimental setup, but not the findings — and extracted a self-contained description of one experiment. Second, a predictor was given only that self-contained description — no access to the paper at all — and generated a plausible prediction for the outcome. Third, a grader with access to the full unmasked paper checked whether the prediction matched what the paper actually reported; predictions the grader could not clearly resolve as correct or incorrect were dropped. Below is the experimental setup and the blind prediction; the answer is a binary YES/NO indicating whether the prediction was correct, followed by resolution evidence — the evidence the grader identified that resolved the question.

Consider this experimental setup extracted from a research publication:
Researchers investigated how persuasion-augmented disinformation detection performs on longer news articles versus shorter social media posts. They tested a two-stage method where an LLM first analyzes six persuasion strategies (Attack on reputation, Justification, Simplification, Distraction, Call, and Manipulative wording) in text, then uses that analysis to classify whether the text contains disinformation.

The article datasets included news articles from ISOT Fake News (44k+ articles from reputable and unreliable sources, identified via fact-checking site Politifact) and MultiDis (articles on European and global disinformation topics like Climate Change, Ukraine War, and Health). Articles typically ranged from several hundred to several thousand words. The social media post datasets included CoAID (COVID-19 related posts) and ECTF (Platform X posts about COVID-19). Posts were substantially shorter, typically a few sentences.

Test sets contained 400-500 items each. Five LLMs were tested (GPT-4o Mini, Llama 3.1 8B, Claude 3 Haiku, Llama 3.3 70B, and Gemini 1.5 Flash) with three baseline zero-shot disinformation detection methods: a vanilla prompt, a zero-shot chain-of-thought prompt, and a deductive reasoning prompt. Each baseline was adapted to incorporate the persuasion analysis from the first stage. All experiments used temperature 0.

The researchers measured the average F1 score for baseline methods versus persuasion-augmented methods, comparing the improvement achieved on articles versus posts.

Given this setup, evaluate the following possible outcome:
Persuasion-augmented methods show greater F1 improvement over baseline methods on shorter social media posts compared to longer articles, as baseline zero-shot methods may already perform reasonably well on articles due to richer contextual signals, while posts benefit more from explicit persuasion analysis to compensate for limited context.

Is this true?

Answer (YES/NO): NO